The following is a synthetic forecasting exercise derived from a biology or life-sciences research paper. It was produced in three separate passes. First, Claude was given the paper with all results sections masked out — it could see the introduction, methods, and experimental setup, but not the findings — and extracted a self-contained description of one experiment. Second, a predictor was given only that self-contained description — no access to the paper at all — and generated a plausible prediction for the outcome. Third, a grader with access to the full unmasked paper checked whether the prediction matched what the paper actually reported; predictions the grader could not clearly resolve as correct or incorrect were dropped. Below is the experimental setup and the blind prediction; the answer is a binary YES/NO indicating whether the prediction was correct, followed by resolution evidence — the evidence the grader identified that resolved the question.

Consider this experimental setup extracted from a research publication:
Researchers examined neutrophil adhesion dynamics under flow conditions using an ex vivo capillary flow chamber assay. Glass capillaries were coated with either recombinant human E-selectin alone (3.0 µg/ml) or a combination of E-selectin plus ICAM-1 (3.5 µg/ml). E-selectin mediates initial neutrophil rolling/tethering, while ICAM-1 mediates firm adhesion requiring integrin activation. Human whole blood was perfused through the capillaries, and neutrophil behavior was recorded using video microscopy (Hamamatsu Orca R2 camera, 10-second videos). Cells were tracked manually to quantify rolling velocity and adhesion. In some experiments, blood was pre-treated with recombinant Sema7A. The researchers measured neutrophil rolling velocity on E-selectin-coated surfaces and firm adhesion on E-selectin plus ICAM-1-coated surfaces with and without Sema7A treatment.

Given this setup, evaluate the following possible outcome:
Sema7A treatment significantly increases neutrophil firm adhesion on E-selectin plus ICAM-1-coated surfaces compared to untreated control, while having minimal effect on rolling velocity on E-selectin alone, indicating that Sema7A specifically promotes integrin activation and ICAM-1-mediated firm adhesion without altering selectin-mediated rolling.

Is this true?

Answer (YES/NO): NO